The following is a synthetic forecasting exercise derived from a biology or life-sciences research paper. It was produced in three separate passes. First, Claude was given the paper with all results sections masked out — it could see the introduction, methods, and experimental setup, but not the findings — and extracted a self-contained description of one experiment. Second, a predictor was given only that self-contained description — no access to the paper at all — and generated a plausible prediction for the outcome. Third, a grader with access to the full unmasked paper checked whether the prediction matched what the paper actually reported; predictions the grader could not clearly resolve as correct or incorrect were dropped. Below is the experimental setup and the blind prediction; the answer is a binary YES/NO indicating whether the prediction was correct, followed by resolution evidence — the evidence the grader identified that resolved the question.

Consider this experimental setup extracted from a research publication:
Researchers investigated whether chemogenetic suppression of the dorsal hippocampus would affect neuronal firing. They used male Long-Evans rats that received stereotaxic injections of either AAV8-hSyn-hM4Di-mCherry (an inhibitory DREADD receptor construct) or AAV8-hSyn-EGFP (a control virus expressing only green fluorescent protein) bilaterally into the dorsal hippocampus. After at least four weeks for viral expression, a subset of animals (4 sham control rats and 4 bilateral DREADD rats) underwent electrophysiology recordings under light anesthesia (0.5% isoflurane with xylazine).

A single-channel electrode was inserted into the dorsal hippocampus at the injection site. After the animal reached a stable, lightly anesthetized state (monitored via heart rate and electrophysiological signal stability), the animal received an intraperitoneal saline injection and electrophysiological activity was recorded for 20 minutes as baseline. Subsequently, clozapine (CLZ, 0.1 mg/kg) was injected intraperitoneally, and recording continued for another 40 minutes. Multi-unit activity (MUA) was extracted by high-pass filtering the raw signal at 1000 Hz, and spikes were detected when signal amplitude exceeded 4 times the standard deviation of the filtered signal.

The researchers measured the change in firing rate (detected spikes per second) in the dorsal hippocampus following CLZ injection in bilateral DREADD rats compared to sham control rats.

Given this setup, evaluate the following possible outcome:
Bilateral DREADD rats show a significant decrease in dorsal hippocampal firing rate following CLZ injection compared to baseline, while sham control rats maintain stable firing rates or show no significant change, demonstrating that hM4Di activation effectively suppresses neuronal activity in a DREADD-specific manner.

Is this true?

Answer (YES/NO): YES